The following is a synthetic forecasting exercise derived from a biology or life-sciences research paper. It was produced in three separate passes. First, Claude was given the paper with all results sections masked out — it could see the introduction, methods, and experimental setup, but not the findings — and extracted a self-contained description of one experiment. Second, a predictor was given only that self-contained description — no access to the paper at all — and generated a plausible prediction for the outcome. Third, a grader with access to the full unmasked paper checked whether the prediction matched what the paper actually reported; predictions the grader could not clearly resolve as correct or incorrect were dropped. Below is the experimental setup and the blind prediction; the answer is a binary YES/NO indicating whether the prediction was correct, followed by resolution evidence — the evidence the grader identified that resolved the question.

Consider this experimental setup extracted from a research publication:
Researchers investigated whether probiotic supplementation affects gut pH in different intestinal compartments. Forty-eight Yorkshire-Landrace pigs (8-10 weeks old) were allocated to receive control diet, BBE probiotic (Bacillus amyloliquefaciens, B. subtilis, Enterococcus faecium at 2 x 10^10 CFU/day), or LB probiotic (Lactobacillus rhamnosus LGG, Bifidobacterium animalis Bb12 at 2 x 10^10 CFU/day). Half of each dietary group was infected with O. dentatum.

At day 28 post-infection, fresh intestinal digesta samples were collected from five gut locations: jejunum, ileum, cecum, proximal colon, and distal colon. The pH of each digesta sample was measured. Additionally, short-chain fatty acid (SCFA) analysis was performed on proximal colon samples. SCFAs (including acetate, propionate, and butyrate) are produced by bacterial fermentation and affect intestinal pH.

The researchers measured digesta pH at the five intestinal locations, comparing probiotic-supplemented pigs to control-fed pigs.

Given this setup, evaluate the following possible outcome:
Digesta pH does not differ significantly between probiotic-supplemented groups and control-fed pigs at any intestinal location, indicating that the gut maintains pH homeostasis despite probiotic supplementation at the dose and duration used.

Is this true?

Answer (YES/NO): YES